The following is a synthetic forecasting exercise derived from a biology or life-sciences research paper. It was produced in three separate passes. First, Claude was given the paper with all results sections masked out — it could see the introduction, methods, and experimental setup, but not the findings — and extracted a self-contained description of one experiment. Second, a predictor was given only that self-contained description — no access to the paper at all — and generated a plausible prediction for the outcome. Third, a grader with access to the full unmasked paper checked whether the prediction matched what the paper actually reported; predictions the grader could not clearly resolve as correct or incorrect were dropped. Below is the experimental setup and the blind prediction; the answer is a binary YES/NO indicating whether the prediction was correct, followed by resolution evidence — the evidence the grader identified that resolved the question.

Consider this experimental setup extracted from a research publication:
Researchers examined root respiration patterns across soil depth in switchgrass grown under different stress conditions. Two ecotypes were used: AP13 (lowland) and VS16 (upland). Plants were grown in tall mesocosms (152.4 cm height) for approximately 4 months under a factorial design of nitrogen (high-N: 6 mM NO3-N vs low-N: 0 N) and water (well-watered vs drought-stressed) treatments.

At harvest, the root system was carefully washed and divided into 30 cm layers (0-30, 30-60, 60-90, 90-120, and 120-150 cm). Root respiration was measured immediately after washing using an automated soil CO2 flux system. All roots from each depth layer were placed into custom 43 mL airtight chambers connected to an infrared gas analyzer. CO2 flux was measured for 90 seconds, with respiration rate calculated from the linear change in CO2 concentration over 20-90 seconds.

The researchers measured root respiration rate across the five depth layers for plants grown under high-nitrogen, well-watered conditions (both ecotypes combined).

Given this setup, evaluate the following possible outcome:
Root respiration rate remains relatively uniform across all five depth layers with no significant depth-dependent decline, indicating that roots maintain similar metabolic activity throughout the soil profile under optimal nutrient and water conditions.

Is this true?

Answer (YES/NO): YES